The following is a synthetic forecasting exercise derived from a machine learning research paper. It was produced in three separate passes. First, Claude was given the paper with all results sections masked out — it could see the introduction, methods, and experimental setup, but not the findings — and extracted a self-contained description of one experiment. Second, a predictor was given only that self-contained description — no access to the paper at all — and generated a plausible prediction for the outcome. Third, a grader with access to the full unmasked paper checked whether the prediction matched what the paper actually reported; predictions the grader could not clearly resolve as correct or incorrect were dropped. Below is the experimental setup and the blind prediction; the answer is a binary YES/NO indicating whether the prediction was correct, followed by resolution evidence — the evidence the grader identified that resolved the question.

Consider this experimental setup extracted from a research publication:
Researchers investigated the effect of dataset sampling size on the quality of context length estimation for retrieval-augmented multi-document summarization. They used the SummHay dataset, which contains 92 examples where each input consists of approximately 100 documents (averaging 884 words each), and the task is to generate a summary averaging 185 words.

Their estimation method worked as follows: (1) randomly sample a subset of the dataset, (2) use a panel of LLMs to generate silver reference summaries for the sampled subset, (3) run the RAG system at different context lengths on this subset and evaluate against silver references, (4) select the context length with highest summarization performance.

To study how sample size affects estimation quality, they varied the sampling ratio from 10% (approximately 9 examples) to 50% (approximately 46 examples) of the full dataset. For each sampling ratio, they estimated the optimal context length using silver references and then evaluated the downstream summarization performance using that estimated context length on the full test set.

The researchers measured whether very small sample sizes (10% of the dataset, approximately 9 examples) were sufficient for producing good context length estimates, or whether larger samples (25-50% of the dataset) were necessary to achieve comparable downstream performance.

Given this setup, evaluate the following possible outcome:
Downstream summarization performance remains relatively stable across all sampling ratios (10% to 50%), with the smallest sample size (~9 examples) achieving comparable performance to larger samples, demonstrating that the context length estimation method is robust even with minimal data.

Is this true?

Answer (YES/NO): YES